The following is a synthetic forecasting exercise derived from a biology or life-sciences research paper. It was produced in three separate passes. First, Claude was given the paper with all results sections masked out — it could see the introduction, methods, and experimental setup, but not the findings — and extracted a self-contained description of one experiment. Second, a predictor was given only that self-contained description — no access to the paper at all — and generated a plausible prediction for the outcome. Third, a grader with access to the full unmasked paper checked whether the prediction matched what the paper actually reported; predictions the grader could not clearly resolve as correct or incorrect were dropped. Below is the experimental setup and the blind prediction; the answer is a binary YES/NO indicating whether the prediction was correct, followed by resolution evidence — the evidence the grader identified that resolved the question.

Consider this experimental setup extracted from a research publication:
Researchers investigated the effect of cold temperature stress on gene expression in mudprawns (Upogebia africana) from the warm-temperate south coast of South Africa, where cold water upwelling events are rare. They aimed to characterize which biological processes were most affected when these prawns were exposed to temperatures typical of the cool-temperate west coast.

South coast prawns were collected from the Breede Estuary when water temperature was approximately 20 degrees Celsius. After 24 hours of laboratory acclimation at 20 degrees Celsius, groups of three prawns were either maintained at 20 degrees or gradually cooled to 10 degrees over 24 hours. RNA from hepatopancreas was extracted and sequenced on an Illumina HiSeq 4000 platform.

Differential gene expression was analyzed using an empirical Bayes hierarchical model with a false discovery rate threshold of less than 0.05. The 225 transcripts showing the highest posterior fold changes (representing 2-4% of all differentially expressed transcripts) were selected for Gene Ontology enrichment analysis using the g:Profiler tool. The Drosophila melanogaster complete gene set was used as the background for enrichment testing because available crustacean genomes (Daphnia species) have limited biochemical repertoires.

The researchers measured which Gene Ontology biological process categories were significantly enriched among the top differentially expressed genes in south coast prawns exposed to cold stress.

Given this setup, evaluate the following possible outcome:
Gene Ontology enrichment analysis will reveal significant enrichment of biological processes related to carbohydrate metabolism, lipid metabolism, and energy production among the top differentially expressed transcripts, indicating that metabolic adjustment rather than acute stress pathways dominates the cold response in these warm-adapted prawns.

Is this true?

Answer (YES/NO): NO